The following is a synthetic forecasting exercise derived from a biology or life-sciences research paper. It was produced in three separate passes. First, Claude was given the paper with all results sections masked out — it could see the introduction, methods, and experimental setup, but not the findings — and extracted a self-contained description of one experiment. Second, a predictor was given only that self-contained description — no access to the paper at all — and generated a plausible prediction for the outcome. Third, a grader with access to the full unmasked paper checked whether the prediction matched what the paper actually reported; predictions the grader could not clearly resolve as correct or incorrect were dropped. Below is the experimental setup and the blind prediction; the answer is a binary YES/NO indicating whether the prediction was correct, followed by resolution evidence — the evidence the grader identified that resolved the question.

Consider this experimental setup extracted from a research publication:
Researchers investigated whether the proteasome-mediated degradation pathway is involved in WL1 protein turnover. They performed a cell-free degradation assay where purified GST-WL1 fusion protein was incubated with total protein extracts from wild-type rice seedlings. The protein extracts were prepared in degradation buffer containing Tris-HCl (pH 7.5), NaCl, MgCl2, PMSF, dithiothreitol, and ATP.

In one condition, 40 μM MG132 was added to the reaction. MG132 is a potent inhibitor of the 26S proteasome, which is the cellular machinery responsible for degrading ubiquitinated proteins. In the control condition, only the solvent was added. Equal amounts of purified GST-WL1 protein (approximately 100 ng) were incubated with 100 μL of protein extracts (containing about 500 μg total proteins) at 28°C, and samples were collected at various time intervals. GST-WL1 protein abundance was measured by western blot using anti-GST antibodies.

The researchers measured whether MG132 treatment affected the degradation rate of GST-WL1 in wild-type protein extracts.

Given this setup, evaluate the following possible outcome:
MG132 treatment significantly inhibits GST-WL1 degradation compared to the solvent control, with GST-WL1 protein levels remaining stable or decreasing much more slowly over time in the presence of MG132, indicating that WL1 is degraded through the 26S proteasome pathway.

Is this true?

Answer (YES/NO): YES